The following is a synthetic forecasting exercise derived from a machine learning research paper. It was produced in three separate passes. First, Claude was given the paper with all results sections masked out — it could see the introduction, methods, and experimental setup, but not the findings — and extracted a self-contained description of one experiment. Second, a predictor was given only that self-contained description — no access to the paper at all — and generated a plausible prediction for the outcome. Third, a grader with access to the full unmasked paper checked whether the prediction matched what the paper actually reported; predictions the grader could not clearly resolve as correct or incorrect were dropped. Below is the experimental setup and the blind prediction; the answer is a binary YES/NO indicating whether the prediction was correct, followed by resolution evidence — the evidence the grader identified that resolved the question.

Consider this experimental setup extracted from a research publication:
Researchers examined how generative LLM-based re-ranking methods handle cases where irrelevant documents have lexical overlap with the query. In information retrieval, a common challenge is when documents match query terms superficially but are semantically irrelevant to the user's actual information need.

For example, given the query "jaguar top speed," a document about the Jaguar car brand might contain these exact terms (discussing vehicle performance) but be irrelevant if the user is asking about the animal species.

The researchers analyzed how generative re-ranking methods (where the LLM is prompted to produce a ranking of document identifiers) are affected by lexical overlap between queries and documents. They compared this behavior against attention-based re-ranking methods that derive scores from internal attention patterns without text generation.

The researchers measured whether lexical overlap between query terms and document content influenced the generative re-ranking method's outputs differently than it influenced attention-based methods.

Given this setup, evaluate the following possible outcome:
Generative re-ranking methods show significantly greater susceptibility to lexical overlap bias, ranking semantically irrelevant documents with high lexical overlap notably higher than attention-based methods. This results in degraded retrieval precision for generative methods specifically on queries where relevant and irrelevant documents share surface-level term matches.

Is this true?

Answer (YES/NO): NO